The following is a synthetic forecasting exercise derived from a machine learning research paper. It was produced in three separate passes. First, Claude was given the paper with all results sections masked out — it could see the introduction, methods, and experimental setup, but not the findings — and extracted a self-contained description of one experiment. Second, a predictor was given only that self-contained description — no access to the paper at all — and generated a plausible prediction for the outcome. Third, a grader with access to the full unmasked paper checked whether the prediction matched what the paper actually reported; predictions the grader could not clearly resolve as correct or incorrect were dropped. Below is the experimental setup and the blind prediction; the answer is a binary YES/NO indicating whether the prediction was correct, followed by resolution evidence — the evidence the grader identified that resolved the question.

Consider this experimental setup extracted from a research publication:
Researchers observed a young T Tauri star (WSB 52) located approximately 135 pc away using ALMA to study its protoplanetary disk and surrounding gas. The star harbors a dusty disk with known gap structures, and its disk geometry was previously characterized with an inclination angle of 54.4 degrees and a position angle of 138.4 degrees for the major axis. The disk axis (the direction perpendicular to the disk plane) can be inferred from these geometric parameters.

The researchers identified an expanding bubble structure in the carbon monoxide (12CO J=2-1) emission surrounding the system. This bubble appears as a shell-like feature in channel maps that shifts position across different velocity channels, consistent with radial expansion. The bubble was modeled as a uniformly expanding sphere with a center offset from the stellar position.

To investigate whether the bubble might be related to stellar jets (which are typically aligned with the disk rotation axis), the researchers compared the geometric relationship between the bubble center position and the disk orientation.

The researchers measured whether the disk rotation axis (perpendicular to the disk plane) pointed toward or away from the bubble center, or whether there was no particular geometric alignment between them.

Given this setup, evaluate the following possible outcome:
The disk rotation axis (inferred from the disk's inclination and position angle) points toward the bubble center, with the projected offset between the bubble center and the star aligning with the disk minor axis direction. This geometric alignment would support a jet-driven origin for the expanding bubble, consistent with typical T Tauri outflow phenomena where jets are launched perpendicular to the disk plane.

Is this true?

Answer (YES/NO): YES